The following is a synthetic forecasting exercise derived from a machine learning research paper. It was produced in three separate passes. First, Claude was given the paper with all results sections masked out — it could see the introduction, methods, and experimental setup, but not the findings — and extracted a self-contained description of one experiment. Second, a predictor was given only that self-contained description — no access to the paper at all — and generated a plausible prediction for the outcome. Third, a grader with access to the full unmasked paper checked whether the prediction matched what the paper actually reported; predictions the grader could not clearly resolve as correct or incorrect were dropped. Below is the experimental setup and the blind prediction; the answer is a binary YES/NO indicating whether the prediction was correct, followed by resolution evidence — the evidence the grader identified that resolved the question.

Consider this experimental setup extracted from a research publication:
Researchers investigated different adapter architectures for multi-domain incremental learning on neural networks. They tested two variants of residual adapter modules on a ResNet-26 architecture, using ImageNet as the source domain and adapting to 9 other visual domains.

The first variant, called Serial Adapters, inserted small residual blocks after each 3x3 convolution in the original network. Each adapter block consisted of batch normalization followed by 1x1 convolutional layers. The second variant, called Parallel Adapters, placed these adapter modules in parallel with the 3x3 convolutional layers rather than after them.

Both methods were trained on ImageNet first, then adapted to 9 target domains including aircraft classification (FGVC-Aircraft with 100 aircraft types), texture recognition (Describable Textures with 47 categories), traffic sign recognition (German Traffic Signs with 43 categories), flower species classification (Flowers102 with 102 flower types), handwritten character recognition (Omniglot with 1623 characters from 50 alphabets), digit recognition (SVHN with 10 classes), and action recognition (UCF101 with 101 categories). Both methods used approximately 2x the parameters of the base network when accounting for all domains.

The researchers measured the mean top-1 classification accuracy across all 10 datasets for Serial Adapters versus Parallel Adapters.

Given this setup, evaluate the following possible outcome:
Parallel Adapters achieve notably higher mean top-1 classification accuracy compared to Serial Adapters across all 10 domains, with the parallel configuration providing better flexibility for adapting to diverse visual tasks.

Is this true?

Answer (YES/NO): NO